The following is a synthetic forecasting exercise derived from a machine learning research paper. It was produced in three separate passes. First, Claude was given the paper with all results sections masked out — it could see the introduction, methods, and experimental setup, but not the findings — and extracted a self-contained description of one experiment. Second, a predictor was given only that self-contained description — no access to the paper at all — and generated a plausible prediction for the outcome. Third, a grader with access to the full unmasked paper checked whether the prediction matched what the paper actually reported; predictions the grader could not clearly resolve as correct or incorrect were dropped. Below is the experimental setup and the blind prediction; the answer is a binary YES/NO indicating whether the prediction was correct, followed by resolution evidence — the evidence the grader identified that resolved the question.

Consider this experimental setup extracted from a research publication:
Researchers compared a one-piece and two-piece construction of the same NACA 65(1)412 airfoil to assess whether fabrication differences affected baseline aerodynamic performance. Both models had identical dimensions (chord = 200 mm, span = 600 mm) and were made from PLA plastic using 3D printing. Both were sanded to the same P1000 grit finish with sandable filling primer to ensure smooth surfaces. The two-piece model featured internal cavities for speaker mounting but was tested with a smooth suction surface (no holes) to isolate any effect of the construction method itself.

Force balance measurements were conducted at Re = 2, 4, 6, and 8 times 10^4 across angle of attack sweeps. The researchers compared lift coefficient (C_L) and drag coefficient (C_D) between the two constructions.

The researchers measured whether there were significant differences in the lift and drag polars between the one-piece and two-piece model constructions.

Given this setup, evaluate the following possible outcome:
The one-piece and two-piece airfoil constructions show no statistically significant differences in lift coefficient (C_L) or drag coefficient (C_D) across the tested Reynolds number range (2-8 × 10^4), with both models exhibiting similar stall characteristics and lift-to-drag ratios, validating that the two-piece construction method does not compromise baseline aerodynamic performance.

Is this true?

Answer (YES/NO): NO